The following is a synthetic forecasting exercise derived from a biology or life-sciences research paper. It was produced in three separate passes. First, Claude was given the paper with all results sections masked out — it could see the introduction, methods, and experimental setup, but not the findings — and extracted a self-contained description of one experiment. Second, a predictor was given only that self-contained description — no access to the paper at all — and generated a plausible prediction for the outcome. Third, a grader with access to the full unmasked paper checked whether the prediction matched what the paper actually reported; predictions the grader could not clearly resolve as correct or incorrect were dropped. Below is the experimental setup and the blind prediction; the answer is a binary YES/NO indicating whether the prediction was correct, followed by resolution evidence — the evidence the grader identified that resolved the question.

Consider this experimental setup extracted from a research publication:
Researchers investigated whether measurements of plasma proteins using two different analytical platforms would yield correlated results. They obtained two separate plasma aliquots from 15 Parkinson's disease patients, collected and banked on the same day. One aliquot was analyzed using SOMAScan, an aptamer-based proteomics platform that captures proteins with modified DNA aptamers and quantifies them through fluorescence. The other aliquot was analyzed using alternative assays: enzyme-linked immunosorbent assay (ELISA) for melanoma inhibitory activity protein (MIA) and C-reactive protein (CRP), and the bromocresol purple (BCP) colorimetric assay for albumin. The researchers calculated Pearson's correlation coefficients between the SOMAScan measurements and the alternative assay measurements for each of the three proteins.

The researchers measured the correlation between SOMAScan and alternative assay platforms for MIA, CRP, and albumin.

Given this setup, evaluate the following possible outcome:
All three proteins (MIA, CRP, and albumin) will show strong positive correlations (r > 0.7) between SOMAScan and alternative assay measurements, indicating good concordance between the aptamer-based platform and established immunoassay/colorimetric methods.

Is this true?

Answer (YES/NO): NO